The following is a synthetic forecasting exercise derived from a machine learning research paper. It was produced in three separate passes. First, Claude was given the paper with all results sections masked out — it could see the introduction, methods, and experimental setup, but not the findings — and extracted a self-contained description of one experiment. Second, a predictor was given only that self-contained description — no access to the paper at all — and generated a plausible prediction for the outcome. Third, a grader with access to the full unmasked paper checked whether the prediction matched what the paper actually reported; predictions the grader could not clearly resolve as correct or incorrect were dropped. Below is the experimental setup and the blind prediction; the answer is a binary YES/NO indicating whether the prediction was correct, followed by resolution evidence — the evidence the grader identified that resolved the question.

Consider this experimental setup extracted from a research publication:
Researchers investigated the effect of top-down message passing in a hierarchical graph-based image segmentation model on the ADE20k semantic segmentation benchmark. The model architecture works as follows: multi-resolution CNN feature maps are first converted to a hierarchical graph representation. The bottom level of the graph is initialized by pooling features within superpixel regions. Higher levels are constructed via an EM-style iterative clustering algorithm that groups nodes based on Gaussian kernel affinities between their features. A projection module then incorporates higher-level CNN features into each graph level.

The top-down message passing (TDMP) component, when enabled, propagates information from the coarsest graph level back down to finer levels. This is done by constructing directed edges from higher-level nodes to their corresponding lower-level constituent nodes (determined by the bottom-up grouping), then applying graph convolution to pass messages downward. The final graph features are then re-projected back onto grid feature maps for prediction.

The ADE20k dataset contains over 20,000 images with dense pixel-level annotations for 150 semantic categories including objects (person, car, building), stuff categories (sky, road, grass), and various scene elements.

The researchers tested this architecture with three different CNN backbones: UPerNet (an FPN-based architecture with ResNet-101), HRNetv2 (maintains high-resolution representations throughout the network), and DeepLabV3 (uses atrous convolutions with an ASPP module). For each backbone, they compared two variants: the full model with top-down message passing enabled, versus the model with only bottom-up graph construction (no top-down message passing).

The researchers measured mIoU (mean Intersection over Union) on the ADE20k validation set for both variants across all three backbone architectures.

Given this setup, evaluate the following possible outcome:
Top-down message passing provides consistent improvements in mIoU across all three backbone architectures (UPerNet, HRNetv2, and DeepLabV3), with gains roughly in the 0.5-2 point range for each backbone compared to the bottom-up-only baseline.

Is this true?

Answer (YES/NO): NO